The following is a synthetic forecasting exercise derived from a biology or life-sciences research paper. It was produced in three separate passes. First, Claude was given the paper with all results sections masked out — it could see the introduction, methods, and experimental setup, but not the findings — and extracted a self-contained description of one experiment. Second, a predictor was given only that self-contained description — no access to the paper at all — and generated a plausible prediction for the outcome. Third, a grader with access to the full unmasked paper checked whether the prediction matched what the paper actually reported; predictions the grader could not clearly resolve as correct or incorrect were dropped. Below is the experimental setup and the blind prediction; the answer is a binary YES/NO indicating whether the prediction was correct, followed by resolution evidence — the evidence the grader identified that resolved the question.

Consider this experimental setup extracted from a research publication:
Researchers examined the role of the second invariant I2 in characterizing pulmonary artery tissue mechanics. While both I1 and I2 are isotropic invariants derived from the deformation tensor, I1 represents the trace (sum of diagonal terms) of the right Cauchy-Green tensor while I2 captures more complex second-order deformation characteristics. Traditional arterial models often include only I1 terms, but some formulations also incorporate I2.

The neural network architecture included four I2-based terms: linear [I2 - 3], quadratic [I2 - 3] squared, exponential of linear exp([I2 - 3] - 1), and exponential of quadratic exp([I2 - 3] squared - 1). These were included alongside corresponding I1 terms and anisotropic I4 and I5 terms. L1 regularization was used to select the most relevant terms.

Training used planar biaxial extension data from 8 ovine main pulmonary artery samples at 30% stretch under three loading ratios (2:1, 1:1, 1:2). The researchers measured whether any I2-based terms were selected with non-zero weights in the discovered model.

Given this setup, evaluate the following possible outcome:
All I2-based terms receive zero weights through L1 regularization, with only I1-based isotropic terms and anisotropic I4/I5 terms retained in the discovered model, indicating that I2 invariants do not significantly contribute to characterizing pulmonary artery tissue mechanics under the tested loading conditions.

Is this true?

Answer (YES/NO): NO